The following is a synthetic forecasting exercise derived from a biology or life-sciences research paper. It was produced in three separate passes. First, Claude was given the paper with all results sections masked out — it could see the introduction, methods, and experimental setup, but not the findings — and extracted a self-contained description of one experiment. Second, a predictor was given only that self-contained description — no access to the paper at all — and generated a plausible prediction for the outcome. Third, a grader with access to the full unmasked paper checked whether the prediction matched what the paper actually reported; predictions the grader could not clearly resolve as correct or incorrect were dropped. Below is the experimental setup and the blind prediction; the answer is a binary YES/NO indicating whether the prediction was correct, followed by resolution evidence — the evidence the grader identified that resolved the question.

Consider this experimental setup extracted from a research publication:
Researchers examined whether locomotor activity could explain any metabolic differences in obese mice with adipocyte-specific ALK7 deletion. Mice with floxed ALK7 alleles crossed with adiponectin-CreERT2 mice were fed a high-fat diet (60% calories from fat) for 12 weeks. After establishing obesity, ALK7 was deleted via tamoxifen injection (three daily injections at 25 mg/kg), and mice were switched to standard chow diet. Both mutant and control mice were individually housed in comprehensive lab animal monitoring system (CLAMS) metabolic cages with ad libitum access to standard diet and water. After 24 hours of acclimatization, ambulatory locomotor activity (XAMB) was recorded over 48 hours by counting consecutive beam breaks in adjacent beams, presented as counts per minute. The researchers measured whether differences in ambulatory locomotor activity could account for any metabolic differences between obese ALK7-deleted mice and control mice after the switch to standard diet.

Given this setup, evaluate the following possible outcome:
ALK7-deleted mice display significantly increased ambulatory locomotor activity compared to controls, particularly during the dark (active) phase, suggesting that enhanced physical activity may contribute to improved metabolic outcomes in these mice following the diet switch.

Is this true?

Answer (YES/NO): NO